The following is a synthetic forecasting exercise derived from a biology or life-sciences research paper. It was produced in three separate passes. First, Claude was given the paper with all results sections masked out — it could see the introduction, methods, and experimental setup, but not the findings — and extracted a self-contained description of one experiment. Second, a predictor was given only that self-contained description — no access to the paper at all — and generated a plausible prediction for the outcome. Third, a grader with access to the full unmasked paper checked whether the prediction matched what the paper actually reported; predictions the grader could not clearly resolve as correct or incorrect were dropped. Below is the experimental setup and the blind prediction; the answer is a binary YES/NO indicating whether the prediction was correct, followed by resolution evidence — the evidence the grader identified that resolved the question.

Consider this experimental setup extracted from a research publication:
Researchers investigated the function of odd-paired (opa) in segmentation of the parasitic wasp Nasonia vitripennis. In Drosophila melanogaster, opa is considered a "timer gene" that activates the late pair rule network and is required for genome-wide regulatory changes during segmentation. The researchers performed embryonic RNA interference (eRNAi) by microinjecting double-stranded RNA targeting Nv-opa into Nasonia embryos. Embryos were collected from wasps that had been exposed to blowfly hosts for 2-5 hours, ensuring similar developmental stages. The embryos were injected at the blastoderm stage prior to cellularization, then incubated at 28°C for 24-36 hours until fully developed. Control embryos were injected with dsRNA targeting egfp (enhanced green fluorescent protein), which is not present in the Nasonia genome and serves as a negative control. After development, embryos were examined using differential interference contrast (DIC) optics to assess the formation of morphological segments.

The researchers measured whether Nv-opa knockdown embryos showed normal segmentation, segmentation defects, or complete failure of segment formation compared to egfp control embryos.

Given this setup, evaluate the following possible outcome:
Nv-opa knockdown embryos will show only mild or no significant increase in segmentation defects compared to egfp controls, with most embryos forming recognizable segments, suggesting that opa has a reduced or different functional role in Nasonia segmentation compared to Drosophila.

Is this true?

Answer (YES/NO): NO